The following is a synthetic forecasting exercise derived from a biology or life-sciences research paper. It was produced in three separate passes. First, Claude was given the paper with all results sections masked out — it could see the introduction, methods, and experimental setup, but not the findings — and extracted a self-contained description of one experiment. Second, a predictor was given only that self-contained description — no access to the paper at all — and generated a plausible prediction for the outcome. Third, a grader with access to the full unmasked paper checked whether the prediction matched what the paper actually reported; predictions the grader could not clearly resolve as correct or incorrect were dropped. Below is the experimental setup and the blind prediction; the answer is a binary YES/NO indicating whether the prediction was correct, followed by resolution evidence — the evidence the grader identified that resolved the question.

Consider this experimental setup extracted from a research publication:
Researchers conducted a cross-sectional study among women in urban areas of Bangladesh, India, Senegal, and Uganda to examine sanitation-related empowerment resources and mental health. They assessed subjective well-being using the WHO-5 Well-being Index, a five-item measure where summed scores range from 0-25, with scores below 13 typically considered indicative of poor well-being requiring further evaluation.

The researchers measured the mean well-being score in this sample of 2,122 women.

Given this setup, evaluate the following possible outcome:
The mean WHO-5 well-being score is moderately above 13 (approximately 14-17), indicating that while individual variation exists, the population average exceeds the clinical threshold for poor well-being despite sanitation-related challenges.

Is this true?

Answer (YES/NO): NO